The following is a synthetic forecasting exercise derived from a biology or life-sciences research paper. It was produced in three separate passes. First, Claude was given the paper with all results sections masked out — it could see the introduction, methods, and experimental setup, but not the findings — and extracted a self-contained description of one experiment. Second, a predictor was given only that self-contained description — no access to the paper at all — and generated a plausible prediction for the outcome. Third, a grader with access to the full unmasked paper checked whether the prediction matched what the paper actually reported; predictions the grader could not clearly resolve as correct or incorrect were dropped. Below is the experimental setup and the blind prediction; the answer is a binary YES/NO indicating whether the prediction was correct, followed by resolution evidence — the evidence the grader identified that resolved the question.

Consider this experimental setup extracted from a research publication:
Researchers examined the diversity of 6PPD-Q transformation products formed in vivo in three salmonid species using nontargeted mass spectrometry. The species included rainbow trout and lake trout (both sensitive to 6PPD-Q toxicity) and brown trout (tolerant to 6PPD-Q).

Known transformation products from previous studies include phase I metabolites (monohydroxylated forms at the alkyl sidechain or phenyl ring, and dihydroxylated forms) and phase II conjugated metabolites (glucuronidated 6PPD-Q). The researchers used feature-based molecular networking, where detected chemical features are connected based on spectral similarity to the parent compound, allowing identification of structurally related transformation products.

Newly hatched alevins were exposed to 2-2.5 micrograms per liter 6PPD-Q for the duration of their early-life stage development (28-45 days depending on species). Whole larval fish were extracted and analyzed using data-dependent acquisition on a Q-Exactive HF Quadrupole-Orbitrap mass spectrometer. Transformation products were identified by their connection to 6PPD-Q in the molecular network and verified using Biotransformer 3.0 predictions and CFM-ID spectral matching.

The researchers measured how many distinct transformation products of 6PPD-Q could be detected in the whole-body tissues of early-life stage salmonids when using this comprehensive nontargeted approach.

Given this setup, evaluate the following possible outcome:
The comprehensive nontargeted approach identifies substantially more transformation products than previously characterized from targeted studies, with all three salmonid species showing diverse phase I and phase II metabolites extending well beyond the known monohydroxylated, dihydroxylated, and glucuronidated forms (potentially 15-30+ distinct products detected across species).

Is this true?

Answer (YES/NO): NO